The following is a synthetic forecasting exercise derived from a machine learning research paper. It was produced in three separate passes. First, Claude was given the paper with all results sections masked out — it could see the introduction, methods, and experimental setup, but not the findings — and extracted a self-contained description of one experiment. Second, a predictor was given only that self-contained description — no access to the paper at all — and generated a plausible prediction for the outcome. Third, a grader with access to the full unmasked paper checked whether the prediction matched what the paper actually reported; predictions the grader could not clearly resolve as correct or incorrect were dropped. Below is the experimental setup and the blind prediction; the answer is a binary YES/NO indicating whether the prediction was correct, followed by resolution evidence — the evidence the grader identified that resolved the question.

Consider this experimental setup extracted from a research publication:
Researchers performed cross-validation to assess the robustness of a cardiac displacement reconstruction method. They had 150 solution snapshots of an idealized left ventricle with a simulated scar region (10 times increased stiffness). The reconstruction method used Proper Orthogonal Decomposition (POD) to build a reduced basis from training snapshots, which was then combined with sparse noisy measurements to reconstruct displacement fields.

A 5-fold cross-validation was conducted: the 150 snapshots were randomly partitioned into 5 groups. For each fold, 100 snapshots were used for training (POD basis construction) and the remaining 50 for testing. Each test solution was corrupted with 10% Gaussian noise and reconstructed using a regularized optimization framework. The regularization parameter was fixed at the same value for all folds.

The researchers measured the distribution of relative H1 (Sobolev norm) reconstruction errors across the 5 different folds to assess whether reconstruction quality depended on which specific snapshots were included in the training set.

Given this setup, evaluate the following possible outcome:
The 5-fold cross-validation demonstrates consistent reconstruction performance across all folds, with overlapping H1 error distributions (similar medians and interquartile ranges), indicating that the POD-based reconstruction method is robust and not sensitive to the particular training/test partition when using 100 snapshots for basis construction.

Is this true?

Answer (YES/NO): YES